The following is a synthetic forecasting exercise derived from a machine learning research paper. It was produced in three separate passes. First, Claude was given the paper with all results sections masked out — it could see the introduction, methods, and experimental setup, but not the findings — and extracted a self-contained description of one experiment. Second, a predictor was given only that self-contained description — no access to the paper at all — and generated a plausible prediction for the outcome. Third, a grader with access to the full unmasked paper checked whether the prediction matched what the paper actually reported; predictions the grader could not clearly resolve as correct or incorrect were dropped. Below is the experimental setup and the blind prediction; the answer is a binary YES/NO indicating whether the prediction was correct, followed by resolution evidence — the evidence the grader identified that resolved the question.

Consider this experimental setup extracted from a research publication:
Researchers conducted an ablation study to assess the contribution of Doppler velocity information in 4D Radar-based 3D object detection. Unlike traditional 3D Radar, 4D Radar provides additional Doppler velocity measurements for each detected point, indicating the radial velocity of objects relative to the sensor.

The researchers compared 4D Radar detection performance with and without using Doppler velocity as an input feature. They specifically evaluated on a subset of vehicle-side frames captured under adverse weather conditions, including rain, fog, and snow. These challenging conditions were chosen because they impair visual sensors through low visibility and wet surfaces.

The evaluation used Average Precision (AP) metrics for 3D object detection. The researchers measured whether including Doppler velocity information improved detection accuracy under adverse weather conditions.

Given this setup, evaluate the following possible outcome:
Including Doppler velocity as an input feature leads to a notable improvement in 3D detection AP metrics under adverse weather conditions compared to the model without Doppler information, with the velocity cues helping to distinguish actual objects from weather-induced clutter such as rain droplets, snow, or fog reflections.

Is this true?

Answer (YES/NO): YES